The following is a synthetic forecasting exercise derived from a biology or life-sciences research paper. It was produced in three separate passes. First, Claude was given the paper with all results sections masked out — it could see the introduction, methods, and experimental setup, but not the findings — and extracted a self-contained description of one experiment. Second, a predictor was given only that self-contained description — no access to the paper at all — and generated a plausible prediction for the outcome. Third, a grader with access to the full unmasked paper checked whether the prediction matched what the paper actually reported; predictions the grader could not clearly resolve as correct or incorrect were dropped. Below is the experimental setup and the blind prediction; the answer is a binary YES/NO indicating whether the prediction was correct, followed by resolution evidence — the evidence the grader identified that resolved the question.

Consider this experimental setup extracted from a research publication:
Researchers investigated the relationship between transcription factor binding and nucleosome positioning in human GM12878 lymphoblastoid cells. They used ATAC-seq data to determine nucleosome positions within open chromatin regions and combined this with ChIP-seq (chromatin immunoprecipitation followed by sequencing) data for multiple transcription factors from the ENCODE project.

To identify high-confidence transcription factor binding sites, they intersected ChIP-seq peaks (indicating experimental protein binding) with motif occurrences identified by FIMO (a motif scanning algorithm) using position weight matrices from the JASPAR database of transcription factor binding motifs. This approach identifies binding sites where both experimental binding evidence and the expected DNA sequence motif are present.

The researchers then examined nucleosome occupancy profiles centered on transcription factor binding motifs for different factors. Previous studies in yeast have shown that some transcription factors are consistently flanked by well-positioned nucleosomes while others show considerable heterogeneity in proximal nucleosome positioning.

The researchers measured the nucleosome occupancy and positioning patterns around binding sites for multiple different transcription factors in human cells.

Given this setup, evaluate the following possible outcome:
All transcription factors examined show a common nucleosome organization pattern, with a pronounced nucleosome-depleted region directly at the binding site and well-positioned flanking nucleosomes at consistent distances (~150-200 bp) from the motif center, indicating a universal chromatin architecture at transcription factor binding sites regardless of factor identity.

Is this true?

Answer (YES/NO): NO